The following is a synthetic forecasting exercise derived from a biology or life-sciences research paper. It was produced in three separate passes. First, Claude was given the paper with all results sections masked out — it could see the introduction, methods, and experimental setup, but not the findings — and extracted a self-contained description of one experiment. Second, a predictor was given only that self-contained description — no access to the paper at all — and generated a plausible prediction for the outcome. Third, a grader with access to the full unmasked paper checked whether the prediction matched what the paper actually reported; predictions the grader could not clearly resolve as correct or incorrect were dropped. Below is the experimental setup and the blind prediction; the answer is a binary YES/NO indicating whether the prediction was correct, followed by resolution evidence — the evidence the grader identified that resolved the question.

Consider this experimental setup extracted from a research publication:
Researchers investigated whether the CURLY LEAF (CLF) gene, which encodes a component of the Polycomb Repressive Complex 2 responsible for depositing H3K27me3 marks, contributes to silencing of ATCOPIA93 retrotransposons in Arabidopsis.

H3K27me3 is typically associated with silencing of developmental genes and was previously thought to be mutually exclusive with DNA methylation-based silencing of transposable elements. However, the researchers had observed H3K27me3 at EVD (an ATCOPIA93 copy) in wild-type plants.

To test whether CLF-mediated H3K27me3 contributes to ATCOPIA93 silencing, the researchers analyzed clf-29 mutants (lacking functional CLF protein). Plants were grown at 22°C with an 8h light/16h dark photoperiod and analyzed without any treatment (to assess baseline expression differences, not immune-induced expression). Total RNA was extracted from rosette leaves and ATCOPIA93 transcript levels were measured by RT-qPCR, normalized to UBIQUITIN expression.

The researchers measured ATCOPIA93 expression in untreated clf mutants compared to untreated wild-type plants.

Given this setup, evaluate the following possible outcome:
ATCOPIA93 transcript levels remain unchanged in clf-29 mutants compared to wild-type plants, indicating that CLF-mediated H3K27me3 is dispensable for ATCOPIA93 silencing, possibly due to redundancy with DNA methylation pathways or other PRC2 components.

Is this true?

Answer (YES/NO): YES